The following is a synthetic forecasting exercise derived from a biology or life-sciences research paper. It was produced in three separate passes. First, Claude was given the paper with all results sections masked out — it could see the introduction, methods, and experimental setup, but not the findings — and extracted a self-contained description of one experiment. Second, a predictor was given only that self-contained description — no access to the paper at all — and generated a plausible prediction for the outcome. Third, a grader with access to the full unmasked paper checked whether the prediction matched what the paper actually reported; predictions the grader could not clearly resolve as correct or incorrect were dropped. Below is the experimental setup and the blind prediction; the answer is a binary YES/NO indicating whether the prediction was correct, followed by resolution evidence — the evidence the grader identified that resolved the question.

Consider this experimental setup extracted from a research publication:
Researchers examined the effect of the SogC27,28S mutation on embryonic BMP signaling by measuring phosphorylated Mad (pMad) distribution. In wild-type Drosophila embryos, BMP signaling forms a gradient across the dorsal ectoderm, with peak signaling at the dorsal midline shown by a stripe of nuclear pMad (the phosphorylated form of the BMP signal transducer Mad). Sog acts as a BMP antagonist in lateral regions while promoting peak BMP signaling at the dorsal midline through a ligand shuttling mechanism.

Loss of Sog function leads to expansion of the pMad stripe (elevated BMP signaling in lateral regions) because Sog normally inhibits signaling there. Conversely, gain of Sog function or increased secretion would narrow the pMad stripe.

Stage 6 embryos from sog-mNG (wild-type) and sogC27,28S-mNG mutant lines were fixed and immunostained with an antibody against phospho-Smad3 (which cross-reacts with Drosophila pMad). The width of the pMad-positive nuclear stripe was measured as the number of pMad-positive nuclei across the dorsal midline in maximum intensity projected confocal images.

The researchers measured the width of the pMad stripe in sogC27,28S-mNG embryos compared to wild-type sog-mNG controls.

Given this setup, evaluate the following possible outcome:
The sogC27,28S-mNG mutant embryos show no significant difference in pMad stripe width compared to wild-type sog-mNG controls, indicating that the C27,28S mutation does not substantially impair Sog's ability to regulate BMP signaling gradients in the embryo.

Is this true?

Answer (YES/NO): YES